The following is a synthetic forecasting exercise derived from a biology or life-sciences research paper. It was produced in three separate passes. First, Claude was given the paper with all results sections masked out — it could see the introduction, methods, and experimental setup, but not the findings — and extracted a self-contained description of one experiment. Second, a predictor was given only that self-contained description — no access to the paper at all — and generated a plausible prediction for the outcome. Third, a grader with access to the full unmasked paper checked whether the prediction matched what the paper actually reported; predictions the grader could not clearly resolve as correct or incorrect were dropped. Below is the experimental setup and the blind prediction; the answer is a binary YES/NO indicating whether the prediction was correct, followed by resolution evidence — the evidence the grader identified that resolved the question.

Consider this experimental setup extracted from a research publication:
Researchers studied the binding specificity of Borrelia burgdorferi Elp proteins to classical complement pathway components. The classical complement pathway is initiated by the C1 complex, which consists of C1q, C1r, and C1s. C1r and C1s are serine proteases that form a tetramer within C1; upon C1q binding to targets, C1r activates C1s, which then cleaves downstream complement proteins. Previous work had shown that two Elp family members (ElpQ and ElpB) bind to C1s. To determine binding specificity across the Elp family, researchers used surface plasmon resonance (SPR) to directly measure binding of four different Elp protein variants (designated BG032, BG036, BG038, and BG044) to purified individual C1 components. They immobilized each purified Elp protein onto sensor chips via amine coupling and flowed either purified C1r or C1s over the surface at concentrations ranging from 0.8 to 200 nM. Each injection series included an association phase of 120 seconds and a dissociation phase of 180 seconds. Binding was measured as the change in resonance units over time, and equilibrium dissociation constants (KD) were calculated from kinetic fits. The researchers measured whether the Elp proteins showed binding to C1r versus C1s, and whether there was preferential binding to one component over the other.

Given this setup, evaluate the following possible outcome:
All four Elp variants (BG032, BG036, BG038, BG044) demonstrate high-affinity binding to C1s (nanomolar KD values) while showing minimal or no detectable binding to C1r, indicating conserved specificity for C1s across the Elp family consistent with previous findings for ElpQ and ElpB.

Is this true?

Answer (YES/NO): YES